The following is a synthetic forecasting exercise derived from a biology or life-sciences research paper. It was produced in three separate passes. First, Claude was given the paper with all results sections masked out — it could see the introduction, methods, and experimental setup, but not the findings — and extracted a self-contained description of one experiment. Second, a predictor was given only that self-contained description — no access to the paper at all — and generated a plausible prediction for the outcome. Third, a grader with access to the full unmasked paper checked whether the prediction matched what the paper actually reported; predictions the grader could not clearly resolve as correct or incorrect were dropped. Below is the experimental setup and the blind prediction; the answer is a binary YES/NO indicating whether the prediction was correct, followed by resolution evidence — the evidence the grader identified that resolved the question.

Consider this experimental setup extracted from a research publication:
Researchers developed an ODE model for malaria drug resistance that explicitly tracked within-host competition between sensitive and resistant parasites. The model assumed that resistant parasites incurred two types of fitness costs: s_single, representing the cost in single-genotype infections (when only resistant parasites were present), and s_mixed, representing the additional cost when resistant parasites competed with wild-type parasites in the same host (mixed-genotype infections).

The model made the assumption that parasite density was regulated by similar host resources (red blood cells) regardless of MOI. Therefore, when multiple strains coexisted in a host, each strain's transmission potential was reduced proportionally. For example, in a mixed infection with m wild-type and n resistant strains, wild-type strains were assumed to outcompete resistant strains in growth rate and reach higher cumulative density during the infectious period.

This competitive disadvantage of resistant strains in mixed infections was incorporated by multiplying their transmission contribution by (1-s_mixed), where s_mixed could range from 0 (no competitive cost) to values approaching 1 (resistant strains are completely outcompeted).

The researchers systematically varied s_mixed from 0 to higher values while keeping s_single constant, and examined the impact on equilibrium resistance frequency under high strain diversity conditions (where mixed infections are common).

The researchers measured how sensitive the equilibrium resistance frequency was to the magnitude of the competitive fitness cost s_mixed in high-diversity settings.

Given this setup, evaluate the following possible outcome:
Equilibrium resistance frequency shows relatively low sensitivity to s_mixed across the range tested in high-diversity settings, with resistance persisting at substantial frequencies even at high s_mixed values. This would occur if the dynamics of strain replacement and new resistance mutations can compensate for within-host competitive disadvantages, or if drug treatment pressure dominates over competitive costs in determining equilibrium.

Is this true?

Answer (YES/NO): YES